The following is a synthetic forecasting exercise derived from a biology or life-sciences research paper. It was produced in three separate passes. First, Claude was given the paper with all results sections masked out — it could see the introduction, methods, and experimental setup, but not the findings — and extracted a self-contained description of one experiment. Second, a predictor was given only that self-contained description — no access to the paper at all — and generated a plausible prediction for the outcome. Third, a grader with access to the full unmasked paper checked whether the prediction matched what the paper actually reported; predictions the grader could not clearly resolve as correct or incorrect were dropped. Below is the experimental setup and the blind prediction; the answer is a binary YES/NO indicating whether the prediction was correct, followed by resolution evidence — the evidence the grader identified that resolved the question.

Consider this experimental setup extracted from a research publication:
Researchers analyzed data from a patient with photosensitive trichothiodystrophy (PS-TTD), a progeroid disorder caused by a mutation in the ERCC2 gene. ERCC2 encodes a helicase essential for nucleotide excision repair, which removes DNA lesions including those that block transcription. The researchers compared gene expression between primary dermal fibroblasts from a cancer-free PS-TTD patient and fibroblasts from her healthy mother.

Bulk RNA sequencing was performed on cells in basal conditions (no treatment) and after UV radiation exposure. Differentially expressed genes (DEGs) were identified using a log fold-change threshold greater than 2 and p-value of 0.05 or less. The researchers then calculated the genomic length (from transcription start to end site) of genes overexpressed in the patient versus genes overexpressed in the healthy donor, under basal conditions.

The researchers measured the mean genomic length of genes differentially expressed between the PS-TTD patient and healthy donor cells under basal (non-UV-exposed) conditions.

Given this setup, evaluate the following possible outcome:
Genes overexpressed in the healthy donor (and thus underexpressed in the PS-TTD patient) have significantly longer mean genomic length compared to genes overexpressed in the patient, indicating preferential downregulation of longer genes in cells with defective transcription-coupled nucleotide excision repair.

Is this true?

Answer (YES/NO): NO